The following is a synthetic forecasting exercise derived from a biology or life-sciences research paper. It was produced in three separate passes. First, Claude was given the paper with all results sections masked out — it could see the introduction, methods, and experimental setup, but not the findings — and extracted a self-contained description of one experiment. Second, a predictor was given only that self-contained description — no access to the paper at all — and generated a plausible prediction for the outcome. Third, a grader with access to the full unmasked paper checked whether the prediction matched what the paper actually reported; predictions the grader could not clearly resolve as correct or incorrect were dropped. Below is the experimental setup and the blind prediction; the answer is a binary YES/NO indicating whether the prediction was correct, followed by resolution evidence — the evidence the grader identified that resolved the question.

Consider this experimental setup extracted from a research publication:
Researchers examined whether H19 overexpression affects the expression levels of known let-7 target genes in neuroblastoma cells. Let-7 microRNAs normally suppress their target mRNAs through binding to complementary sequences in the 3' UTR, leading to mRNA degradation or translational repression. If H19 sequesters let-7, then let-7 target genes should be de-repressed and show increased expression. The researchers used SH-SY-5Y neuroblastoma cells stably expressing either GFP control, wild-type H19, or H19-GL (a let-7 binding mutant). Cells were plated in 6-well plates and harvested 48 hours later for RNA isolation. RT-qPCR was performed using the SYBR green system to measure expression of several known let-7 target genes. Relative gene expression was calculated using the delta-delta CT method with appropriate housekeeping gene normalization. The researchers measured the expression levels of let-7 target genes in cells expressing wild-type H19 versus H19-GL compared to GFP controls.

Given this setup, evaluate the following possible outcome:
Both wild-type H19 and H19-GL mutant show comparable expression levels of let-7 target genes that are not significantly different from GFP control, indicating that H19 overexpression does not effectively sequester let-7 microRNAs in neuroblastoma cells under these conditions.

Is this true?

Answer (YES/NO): NO